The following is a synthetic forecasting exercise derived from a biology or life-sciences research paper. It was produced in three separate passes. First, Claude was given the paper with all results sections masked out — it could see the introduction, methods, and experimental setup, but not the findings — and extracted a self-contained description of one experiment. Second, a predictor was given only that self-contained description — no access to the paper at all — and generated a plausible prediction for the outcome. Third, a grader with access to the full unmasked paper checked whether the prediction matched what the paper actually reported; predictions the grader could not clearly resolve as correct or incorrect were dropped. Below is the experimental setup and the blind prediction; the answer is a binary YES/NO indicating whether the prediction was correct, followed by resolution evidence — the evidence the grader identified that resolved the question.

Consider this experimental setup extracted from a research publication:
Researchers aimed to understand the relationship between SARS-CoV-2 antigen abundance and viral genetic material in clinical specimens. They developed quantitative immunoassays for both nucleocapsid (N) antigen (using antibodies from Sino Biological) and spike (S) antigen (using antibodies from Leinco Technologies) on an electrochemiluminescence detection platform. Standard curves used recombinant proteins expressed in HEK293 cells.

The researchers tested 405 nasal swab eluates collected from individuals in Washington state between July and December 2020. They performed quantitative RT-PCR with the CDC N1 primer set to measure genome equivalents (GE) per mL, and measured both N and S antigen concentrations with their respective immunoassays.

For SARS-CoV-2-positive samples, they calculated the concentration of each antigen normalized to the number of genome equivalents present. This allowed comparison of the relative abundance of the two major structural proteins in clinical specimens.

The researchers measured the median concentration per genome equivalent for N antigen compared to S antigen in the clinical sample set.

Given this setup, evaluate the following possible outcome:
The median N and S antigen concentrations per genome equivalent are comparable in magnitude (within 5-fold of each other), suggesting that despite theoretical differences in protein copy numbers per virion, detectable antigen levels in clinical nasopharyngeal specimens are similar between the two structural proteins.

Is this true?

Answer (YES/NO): NO